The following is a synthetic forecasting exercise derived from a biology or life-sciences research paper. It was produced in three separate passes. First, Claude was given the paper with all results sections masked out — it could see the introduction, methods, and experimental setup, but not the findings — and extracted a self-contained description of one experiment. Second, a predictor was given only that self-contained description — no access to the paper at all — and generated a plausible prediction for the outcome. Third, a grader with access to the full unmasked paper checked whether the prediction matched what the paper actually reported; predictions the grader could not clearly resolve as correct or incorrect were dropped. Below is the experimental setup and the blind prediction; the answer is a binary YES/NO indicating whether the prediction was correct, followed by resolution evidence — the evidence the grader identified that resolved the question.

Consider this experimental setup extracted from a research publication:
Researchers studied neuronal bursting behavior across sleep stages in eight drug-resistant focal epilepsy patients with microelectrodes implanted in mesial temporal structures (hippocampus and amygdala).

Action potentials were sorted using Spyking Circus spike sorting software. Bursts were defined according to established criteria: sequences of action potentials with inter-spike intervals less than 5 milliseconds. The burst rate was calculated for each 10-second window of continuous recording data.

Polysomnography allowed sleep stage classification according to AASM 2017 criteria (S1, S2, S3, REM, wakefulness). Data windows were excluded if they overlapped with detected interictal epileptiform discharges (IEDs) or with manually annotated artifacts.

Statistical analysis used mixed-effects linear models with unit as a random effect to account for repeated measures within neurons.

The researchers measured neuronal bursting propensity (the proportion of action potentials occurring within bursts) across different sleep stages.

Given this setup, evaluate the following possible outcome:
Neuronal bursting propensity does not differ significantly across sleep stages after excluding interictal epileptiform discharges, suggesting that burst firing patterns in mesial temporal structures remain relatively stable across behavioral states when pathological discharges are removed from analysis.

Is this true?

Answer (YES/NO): NO